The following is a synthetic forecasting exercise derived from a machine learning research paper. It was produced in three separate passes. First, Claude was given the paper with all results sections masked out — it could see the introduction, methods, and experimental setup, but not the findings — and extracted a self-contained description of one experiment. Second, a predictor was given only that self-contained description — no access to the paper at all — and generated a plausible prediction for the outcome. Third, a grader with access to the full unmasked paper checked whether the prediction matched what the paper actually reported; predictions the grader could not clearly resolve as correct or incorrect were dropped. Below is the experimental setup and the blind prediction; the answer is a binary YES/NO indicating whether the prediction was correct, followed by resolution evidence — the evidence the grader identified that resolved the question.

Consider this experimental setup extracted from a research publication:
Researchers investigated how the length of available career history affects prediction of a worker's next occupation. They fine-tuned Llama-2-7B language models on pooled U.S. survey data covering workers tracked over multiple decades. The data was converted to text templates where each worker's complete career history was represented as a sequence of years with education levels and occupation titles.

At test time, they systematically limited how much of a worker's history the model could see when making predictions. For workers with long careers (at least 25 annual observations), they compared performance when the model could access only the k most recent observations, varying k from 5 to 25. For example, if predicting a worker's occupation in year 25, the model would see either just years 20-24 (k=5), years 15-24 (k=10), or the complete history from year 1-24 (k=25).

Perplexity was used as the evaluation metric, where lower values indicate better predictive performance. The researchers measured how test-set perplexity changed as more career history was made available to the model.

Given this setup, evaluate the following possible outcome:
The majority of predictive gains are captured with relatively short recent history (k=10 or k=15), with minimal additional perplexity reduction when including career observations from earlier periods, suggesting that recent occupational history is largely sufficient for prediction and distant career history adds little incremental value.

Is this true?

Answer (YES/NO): YES